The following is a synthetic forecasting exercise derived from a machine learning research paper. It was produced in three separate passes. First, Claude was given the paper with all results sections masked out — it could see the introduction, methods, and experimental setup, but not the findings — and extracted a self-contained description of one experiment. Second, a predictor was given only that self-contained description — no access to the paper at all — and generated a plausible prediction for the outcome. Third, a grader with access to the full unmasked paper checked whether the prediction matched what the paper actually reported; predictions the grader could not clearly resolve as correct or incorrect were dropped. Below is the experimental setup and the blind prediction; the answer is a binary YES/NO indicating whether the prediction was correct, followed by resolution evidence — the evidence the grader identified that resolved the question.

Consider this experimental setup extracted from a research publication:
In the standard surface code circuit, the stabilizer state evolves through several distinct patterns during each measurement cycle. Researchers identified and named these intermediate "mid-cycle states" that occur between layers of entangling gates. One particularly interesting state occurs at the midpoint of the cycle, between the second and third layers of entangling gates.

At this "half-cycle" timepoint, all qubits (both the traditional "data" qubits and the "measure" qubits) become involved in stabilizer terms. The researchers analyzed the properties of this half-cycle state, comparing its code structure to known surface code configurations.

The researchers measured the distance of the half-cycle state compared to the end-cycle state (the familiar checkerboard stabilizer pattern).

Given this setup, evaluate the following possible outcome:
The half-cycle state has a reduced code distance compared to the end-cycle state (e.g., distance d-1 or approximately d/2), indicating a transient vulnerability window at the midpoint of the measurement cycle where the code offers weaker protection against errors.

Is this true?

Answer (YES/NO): NO